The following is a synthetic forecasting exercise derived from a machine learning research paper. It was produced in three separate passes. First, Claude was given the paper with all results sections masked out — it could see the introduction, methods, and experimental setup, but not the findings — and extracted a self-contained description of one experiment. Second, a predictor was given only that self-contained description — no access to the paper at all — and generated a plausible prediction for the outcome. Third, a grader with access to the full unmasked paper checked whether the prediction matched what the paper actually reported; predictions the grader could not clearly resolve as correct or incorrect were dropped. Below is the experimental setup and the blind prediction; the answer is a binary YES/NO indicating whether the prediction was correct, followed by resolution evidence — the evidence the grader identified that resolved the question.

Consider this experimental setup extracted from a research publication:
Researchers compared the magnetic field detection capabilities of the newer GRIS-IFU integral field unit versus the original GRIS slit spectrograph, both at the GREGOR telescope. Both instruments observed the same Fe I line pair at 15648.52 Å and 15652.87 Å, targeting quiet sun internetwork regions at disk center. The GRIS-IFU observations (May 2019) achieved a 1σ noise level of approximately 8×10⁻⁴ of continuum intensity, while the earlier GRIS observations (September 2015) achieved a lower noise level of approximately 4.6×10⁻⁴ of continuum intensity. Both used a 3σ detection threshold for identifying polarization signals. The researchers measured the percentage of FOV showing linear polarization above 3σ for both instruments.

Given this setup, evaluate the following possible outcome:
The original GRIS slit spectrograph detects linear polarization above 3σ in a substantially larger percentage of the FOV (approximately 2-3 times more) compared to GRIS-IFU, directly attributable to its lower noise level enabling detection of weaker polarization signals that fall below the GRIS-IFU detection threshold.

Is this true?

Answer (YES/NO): NO